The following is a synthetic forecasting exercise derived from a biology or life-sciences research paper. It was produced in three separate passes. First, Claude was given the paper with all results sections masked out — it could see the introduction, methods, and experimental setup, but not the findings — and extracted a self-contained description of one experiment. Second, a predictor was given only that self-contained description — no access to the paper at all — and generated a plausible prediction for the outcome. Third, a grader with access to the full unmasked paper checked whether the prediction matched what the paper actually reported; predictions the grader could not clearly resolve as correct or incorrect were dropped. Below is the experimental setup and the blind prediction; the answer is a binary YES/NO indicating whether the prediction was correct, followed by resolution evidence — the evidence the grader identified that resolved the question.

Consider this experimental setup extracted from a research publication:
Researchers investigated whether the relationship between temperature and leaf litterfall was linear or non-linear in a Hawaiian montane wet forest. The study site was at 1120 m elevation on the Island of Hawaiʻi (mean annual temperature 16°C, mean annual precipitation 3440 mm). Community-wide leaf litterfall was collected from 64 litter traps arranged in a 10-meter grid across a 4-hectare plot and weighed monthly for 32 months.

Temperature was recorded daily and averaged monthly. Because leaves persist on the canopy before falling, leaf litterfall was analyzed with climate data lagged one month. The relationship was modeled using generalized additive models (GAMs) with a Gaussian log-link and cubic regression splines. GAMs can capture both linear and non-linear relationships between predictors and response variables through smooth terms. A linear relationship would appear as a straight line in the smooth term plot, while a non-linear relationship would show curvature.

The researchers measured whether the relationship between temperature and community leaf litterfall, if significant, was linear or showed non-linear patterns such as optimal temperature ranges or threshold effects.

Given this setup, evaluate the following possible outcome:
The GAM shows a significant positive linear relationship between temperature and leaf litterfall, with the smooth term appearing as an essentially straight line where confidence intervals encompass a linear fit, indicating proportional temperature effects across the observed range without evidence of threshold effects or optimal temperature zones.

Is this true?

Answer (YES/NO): NO